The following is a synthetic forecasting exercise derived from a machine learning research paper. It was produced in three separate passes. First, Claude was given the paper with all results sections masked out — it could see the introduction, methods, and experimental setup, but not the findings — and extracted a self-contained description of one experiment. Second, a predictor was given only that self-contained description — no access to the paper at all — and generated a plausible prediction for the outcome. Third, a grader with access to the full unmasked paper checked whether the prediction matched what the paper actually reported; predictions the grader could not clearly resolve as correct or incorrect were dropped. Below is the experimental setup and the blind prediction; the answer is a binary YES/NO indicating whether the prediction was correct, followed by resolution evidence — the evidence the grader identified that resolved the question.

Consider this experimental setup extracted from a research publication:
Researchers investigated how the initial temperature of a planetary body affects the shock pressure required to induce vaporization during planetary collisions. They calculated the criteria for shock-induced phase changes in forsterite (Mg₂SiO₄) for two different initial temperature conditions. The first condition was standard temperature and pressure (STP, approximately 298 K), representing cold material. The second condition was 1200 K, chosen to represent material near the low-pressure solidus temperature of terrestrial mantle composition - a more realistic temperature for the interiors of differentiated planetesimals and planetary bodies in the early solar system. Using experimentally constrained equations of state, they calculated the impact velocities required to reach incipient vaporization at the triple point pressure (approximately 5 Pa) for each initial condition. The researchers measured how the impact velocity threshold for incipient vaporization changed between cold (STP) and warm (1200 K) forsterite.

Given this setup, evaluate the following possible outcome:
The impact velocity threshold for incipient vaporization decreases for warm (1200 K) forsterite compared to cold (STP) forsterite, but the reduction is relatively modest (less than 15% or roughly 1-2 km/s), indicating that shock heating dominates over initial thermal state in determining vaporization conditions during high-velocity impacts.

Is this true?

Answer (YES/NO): NO